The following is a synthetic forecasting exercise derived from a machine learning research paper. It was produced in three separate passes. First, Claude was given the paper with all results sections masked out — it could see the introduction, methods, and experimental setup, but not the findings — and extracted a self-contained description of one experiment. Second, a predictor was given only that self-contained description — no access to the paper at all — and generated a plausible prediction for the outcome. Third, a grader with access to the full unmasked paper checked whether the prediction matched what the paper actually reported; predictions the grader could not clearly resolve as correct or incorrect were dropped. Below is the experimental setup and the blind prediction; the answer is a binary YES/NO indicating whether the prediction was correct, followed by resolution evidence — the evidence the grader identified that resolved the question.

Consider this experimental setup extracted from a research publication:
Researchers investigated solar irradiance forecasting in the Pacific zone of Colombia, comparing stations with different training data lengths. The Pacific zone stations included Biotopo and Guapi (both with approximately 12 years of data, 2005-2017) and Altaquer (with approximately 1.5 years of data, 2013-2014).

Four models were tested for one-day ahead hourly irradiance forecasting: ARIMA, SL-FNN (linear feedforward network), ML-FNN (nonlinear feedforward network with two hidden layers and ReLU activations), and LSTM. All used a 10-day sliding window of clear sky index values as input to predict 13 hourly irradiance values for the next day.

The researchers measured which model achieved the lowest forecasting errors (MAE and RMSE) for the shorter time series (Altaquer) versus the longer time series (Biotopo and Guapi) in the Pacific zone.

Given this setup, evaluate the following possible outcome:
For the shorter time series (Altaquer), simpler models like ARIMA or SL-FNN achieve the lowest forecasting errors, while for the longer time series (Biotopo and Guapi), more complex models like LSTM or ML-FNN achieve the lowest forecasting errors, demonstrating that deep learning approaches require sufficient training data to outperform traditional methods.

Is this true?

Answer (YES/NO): NO